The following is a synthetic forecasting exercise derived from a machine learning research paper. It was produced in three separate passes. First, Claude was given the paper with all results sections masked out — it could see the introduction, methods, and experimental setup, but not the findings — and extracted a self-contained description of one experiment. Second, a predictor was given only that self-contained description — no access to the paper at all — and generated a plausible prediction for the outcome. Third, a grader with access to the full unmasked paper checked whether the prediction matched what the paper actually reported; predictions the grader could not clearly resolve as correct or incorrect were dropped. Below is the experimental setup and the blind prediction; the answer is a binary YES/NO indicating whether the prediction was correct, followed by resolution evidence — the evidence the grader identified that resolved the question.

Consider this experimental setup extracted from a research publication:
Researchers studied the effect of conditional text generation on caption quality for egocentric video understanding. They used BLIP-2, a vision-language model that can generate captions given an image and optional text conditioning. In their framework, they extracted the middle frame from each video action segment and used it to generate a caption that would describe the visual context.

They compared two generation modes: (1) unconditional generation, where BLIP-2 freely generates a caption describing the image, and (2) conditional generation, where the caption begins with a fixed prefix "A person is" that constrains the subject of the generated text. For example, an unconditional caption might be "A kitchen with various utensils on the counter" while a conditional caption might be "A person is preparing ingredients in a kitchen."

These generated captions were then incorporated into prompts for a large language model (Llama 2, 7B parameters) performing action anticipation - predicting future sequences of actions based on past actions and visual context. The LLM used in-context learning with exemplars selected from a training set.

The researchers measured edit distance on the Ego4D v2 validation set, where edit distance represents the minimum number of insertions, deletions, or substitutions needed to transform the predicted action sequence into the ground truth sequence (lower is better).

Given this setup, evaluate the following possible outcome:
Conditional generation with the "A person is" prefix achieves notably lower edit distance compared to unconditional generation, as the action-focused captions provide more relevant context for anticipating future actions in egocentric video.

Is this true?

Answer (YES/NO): NO